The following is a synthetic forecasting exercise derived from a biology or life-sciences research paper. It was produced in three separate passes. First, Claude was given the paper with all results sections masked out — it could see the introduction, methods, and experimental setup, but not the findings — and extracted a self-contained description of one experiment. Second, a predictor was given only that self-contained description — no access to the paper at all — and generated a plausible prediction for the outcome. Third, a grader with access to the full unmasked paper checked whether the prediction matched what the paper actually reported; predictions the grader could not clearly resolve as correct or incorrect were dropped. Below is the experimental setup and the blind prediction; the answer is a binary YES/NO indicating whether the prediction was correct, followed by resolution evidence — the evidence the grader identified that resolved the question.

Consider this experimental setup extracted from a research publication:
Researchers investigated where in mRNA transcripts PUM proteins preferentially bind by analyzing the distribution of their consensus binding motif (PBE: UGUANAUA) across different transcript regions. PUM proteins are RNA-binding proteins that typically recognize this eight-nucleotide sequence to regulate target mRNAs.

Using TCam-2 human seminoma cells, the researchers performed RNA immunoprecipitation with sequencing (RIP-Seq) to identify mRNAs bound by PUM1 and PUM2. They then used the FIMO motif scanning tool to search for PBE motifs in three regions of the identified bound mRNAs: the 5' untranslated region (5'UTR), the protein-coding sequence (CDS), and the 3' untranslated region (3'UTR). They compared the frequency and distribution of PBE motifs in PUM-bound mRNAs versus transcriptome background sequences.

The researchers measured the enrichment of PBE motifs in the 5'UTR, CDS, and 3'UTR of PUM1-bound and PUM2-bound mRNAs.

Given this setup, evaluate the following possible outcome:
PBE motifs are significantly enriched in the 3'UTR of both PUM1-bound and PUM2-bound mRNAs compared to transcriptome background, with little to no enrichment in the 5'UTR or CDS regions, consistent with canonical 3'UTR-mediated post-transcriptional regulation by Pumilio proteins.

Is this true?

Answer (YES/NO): NO